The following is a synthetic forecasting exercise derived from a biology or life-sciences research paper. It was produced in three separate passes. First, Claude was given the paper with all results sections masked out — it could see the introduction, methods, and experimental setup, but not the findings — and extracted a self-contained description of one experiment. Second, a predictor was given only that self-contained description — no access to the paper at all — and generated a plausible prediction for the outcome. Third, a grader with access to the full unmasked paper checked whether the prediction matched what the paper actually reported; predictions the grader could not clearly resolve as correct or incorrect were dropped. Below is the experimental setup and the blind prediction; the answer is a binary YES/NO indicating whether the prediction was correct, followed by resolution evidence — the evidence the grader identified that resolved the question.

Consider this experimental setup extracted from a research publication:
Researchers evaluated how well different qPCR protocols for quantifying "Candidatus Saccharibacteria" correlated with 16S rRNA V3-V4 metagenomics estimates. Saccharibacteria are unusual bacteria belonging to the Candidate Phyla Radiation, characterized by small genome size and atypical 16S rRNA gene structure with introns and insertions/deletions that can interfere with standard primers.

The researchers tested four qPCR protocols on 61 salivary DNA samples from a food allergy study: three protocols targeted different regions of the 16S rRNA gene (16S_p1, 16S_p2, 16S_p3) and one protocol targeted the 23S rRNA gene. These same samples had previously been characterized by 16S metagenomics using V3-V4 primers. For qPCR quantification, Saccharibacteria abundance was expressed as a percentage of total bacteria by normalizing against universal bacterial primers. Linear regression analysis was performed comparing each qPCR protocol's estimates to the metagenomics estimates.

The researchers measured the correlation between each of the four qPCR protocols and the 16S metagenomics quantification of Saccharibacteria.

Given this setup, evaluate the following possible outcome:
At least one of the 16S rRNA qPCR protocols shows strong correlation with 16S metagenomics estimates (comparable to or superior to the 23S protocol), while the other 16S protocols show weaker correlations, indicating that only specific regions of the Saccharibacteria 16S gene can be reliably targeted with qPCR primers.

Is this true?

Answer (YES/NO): NO